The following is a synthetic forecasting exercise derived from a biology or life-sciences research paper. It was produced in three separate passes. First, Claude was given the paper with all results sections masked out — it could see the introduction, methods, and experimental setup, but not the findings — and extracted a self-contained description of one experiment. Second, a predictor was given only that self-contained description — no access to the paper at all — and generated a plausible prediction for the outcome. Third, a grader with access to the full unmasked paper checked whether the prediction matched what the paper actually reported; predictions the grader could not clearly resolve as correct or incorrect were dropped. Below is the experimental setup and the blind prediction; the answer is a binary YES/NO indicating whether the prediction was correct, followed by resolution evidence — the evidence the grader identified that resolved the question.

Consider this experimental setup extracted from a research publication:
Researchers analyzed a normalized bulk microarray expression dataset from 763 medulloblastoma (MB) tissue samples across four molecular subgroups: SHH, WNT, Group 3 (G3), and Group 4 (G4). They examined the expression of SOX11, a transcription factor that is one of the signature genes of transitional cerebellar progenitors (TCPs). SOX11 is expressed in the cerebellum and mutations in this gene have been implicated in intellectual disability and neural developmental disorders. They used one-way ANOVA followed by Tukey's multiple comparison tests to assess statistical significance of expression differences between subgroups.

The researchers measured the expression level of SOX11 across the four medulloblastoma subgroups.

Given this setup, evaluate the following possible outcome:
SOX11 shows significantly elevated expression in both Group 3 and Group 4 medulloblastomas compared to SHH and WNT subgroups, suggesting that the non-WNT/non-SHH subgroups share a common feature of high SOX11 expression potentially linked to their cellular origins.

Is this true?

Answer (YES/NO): NO